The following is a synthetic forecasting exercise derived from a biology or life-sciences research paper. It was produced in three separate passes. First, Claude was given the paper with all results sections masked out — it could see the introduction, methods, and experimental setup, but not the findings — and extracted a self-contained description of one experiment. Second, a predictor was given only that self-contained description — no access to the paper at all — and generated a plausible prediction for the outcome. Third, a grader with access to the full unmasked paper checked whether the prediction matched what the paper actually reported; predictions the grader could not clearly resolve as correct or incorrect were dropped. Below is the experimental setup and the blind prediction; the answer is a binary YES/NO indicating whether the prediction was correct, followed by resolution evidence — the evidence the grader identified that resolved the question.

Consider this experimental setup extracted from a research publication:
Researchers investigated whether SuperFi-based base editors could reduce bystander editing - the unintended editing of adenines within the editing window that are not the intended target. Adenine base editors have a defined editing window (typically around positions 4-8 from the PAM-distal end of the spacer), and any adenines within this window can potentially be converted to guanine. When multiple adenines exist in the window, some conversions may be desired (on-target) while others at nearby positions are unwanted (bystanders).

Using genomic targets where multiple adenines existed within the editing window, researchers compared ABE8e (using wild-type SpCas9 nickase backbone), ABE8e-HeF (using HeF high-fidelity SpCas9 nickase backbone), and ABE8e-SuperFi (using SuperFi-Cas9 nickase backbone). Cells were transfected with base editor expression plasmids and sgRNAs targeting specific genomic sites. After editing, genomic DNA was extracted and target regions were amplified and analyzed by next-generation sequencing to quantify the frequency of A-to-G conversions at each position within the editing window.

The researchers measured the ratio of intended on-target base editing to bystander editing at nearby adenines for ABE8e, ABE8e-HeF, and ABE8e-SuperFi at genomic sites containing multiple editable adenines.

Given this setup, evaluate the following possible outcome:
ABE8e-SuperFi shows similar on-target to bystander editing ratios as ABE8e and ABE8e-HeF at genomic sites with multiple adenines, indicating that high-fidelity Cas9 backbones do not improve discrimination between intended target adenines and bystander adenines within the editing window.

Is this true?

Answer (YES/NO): NO